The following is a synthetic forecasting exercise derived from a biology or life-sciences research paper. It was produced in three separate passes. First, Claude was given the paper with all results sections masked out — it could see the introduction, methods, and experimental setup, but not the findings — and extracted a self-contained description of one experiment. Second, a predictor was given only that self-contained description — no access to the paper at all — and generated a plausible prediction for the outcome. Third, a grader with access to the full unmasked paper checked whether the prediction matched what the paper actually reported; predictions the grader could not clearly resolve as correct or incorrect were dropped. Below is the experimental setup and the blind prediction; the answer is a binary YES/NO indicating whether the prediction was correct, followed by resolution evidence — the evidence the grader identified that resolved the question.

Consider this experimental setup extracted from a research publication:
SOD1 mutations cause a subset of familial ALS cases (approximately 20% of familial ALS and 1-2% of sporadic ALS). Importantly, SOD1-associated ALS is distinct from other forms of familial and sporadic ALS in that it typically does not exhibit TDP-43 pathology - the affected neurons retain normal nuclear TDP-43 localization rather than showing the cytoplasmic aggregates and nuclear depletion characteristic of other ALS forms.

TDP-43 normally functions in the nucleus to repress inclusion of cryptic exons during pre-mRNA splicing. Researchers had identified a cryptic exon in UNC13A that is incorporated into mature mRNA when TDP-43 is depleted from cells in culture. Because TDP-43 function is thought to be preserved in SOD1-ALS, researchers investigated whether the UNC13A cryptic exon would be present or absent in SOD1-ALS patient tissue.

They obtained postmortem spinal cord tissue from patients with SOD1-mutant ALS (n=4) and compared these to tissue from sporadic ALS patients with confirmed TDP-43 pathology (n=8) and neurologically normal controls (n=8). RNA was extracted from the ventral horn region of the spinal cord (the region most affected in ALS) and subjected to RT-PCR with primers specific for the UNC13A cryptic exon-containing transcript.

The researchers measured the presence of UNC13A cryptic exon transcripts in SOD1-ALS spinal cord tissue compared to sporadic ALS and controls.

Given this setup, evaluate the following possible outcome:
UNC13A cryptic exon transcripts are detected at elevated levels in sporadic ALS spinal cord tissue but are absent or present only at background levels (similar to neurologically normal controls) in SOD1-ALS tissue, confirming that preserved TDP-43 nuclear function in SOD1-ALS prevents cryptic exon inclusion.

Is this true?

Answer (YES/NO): YES